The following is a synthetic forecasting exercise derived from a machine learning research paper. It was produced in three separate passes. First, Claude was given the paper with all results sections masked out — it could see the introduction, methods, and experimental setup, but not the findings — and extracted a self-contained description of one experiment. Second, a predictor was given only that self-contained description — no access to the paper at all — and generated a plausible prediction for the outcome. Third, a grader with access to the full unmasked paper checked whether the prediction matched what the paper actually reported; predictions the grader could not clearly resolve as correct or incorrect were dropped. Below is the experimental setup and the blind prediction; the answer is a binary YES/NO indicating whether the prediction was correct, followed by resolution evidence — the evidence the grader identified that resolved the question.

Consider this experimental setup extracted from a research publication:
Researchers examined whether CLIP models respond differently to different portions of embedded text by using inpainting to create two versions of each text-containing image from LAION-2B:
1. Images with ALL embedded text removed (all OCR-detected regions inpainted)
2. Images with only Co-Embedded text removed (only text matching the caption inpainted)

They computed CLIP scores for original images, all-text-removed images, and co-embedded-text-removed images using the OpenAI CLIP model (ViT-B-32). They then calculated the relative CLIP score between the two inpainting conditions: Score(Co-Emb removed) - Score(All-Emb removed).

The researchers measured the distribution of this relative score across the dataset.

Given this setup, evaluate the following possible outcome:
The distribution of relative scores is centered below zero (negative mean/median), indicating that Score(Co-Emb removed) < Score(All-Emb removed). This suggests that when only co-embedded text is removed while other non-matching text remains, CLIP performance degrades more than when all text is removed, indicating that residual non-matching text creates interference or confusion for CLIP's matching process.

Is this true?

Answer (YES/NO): NO